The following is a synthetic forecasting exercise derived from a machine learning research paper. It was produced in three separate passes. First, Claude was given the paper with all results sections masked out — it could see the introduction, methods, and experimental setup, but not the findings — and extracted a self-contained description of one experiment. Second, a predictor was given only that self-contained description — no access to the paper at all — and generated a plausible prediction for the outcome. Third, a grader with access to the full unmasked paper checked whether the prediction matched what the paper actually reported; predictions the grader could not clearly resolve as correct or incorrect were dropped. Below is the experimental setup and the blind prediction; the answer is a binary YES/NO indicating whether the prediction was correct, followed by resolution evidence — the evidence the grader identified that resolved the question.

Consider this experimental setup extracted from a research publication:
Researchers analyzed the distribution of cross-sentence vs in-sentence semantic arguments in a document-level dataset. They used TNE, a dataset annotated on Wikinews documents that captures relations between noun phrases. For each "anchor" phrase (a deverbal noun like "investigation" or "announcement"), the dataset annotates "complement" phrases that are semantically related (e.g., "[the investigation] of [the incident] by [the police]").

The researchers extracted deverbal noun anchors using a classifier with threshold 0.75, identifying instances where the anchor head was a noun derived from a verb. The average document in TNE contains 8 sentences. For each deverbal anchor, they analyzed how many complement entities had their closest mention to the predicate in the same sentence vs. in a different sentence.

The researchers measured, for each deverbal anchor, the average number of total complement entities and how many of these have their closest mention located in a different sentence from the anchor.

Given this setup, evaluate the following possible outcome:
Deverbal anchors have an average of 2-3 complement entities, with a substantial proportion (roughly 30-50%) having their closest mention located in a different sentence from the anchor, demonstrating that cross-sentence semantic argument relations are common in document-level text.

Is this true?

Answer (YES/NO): NO